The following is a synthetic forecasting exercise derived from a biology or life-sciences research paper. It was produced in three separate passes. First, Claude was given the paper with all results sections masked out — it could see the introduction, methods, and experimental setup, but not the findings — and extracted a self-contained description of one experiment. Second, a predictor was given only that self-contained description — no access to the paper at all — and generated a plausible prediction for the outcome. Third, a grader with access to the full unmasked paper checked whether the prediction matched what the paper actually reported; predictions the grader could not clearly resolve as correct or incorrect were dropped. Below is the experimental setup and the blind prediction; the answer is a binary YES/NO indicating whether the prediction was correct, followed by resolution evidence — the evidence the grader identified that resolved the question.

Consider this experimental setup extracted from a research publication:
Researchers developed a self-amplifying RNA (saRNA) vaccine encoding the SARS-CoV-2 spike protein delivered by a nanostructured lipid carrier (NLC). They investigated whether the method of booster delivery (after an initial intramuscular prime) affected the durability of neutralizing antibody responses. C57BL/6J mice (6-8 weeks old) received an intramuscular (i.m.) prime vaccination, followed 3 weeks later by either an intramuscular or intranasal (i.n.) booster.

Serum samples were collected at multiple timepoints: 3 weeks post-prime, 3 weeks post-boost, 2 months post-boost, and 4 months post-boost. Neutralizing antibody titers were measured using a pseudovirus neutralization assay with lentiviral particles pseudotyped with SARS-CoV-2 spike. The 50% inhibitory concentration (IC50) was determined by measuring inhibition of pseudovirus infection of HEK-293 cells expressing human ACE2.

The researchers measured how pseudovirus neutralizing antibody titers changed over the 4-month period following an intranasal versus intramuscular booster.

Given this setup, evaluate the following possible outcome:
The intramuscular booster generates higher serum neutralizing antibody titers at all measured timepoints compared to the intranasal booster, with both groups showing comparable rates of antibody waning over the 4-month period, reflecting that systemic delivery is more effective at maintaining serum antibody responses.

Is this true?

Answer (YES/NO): NO